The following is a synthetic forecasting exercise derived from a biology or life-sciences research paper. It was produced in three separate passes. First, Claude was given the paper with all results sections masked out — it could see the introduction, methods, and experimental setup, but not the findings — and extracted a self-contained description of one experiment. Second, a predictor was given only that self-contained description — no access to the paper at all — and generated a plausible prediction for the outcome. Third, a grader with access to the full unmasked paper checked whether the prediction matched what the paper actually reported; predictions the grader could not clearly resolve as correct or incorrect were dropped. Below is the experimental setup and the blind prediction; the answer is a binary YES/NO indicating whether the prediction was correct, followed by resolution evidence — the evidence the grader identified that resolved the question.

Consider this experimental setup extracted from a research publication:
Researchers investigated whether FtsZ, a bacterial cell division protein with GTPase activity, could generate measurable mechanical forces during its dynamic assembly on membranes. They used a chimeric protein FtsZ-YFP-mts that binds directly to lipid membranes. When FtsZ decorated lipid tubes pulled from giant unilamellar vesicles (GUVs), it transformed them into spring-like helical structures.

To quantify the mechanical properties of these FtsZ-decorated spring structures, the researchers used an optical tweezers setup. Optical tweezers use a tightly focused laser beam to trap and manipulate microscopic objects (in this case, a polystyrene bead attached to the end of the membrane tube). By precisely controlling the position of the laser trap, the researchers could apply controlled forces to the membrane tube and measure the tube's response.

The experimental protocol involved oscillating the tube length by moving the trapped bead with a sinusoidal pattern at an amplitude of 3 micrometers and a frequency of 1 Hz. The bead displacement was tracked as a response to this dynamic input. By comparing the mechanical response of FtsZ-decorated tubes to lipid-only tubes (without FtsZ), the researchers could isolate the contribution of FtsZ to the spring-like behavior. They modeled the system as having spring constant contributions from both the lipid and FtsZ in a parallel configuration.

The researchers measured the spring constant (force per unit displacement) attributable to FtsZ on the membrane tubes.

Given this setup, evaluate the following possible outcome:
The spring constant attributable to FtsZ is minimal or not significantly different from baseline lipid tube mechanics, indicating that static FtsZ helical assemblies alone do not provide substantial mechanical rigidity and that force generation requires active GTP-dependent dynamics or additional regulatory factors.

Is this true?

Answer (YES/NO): NO